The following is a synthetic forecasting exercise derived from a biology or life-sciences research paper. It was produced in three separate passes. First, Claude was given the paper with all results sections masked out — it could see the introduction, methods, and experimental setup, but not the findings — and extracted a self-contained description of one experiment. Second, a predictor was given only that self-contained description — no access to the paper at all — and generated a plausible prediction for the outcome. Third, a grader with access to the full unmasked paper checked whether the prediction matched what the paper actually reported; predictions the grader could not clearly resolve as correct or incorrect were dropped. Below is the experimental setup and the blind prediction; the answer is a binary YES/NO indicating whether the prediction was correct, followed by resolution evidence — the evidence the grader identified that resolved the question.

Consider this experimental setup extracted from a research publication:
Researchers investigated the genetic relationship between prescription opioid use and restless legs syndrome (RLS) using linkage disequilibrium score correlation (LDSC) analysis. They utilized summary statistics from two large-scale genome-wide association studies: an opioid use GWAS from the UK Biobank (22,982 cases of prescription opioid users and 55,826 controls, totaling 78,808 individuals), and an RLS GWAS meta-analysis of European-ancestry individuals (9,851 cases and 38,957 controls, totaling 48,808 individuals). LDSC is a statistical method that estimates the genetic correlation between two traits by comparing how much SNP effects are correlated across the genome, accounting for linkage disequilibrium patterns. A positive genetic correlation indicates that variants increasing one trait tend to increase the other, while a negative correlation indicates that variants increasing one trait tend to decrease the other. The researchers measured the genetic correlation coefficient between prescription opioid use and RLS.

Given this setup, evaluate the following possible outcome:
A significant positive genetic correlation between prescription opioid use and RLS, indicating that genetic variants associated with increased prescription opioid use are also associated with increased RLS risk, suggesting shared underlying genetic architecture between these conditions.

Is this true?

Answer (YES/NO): YES